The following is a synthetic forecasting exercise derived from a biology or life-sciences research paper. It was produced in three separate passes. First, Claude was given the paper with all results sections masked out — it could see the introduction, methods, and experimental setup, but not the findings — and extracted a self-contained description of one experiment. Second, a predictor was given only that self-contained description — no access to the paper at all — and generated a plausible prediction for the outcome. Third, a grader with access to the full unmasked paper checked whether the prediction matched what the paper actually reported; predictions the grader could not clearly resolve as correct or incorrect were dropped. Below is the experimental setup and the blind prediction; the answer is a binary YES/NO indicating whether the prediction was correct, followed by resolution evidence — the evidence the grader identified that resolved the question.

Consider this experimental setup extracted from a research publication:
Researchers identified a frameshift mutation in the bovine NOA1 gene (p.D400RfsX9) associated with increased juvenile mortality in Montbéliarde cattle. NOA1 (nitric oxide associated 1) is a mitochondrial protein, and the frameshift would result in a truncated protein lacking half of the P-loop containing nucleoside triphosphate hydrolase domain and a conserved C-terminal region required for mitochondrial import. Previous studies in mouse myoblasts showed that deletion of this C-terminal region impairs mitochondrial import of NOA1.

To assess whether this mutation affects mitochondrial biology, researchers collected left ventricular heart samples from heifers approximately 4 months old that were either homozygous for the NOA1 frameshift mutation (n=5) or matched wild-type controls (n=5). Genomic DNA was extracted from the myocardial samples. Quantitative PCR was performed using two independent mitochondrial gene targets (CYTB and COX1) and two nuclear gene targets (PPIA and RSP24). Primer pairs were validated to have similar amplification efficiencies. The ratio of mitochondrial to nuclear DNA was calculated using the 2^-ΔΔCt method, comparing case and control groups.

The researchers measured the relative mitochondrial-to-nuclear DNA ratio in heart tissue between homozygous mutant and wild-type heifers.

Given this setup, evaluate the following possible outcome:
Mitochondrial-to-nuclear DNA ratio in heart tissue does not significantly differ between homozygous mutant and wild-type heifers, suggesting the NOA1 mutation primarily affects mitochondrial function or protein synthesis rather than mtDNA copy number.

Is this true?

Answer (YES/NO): NO